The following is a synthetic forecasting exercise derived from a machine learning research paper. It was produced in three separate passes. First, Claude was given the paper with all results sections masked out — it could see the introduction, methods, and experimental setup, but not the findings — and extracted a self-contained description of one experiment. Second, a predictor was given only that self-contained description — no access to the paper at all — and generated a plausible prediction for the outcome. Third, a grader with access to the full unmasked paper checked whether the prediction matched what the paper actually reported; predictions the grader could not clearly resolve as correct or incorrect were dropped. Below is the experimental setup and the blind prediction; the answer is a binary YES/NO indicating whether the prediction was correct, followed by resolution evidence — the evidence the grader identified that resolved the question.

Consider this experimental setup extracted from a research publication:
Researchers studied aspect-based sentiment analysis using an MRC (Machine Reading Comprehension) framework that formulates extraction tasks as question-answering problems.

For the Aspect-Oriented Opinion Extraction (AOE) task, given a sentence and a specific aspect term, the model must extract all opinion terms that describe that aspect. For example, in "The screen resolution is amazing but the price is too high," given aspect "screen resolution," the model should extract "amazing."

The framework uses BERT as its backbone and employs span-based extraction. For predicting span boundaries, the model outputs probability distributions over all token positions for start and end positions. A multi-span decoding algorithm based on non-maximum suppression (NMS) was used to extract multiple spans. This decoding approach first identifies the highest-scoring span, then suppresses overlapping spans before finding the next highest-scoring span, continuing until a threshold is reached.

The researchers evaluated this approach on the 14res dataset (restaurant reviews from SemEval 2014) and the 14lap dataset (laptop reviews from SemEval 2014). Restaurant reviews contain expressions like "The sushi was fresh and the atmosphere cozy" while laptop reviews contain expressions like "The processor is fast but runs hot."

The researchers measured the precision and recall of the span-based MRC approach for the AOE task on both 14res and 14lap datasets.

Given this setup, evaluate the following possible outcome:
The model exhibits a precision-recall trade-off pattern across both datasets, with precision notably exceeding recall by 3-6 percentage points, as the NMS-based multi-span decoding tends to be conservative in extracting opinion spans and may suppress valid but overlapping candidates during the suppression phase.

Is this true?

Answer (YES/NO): NO